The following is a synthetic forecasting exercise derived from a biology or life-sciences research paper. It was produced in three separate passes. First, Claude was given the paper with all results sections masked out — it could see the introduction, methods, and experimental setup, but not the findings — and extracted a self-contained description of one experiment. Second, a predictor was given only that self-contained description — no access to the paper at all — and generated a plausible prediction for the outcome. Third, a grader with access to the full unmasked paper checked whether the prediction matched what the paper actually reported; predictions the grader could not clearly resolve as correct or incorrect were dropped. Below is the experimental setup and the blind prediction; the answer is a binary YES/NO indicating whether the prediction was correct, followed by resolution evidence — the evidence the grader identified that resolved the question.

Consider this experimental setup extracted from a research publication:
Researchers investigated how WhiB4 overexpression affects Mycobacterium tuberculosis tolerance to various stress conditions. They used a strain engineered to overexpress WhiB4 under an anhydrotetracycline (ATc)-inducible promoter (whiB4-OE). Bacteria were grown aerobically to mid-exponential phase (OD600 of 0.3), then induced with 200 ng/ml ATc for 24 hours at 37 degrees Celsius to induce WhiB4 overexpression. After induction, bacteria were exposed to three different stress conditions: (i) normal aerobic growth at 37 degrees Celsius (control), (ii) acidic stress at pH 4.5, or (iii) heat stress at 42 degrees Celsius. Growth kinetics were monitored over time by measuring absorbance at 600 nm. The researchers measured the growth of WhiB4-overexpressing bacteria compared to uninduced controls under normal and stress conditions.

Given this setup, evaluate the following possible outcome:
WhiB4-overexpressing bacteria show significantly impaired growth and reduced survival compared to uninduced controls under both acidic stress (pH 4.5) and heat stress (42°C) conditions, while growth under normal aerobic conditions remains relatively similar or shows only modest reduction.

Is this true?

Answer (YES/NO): NO